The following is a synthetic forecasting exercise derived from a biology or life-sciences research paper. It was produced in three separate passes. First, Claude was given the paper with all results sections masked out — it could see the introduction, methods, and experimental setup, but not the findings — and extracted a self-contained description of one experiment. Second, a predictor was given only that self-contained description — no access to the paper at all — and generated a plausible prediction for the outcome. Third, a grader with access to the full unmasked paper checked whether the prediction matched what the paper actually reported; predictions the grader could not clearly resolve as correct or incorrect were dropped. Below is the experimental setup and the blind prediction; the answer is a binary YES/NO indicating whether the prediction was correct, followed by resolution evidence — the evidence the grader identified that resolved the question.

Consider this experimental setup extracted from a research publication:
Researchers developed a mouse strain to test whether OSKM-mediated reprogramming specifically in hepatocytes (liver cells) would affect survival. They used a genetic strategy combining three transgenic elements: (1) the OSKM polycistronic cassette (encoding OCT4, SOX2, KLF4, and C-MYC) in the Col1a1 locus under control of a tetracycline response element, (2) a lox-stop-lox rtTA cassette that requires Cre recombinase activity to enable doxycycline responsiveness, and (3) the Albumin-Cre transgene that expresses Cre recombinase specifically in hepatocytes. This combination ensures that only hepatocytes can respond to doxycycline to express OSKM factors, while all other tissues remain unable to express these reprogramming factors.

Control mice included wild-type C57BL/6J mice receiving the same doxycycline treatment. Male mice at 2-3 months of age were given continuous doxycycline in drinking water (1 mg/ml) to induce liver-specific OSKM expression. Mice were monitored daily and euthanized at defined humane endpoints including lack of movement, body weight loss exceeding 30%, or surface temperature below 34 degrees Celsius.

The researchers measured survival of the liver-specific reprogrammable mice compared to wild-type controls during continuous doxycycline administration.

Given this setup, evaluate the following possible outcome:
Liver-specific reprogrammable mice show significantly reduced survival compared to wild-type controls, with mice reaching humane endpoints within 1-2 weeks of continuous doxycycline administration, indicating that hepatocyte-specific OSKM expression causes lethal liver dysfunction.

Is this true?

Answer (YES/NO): YES